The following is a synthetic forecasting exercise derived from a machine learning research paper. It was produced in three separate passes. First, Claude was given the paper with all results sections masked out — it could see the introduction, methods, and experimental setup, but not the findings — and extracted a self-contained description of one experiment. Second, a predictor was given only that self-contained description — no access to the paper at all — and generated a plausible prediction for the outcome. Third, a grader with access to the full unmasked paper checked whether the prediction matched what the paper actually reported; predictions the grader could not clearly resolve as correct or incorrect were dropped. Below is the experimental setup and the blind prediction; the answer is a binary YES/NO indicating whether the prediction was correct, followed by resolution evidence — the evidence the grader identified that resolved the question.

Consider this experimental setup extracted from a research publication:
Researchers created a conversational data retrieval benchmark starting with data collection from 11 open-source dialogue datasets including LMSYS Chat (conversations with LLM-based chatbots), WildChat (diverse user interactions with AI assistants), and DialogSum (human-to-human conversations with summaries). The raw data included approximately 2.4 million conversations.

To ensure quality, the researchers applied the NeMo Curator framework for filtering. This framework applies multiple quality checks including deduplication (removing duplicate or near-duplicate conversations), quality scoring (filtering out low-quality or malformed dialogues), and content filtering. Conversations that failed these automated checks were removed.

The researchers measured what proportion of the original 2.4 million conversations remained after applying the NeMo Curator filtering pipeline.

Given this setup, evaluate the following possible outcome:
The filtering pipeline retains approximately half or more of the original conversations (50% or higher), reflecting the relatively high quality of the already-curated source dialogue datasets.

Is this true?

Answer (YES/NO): NO